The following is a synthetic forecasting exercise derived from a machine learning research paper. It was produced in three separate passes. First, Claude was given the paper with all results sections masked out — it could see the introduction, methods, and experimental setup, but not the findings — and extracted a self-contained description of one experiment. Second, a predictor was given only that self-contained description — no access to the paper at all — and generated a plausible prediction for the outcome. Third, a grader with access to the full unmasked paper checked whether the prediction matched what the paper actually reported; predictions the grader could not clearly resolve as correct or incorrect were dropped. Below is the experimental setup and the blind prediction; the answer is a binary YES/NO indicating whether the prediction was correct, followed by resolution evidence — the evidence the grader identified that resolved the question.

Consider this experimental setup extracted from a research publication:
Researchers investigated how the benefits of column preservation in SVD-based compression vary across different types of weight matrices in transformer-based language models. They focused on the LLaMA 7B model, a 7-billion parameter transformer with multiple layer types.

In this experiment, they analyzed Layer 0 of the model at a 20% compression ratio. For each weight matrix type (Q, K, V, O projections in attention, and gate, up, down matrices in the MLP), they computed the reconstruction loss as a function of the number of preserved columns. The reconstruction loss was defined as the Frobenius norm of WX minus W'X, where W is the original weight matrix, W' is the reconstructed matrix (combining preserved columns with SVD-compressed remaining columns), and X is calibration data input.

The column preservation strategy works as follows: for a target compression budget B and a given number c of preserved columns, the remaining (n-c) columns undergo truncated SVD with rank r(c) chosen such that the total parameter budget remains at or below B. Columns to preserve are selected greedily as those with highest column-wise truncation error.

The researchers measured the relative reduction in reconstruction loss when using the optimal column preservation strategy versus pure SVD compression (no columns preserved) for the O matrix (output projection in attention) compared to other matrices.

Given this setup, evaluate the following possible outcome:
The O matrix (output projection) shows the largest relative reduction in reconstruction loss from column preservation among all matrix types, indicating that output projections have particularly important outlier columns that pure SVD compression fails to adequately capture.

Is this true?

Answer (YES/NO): YES